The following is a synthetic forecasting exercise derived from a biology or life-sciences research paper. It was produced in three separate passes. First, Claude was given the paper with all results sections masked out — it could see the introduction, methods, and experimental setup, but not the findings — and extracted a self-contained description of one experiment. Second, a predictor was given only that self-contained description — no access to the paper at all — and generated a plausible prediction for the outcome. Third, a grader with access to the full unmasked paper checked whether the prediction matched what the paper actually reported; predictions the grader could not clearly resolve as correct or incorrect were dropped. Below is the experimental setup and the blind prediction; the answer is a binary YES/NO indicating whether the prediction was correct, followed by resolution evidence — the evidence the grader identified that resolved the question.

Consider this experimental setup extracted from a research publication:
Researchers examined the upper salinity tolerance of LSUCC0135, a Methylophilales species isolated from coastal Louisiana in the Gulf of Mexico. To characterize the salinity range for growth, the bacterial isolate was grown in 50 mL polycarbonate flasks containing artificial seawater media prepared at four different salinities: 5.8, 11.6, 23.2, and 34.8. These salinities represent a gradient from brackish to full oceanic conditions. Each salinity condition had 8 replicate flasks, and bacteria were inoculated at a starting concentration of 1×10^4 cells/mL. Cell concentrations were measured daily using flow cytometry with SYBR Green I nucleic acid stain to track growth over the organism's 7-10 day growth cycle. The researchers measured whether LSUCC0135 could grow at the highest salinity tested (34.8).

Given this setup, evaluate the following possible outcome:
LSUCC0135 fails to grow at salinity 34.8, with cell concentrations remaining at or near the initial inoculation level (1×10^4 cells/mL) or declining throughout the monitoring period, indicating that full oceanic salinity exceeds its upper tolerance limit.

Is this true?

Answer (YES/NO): YES